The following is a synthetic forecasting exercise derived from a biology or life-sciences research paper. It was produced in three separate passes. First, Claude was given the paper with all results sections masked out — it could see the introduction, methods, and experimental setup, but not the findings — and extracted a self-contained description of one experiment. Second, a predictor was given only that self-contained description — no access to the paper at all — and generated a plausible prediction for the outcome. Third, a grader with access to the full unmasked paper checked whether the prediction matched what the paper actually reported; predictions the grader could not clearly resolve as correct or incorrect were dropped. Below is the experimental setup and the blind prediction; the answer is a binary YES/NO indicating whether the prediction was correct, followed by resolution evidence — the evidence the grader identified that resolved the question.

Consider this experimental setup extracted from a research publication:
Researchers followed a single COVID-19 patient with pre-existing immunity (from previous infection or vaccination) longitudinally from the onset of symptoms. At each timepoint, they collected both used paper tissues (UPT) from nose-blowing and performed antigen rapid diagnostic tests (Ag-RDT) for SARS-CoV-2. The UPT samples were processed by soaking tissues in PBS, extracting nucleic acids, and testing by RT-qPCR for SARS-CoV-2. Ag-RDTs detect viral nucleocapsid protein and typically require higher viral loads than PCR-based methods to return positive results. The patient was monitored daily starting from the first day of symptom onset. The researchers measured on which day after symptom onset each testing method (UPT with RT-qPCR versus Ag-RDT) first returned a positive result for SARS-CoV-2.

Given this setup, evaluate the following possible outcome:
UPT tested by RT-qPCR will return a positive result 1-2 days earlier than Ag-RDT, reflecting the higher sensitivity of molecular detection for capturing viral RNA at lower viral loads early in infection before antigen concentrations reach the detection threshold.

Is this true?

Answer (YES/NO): NO